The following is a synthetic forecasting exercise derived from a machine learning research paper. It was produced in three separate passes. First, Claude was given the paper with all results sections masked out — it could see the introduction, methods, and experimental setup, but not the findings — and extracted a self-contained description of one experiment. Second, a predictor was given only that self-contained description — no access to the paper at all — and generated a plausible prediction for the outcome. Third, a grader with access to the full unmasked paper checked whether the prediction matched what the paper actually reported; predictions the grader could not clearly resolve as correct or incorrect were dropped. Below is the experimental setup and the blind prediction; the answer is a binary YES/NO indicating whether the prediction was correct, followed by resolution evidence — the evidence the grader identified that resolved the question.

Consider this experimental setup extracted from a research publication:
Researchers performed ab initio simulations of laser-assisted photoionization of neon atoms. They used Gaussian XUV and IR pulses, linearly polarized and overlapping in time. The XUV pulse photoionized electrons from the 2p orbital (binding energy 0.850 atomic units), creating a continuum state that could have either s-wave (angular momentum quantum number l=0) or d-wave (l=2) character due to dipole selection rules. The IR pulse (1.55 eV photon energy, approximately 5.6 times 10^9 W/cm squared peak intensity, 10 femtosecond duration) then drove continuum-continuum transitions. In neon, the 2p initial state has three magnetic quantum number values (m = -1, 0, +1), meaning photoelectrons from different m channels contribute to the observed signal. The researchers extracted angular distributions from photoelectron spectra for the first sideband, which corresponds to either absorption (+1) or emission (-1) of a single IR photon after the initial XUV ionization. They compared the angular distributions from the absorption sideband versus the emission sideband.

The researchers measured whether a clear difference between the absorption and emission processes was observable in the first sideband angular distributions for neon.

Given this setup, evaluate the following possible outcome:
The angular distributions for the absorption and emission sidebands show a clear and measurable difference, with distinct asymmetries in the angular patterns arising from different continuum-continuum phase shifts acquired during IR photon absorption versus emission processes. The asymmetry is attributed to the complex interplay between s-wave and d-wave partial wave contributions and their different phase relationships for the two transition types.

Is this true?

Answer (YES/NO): NO